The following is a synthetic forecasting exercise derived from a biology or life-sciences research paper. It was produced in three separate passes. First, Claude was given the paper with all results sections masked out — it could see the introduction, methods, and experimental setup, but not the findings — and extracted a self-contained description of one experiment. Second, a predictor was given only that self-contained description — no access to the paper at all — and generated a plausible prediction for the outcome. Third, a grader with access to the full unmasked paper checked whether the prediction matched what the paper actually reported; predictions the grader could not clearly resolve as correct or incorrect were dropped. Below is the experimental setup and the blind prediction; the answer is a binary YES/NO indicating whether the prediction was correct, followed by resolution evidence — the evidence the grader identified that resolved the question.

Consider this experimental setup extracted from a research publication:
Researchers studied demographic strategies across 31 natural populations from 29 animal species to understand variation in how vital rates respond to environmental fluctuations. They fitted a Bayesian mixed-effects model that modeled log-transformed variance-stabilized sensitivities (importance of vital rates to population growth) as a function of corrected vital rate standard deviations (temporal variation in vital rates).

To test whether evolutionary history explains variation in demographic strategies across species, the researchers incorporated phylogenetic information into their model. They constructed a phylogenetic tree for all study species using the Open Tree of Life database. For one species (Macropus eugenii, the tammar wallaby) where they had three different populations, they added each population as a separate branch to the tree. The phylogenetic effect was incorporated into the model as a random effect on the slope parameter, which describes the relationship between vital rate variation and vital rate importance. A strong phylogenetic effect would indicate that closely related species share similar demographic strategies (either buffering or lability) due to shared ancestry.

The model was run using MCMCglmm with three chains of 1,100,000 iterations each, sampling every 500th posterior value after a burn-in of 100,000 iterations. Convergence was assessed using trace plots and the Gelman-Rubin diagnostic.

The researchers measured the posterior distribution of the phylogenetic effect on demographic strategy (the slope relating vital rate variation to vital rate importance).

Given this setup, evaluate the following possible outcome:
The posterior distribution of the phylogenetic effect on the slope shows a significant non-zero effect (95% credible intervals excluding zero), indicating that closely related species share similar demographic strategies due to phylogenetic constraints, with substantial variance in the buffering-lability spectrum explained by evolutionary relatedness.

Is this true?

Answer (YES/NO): NO